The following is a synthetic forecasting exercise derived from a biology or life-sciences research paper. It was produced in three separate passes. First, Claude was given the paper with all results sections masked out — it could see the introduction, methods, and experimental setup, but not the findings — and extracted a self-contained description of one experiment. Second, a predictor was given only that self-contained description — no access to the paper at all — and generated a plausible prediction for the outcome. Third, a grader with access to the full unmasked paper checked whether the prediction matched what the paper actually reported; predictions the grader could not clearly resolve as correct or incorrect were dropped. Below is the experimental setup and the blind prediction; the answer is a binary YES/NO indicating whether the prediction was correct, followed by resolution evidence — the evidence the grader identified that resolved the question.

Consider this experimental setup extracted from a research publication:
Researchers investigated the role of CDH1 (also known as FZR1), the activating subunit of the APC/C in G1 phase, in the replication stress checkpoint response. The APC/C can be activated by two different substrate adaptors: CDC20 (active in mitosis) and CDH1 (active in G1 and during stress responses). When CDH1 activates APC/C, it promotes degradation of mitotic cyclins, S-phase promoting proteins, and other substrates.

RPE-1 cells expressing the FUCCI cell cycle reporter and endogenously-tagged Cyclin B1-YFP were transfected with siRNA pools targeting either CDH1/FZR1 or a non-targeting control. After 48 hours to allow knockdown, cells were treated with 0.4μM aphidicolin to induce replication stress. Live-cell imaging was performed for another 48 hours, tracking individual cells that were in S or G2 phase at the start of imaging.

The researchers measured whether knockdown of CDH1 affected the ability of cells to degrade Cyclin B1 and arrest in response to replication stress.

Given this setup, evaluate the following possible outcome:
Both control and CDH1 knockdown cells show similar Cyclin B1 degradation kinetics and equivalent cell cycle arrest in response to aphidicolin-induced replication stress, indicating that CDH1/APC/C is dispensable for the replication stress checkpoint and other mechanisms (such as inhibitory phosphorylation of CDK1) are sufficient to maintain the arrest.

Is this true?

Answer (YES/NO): NO